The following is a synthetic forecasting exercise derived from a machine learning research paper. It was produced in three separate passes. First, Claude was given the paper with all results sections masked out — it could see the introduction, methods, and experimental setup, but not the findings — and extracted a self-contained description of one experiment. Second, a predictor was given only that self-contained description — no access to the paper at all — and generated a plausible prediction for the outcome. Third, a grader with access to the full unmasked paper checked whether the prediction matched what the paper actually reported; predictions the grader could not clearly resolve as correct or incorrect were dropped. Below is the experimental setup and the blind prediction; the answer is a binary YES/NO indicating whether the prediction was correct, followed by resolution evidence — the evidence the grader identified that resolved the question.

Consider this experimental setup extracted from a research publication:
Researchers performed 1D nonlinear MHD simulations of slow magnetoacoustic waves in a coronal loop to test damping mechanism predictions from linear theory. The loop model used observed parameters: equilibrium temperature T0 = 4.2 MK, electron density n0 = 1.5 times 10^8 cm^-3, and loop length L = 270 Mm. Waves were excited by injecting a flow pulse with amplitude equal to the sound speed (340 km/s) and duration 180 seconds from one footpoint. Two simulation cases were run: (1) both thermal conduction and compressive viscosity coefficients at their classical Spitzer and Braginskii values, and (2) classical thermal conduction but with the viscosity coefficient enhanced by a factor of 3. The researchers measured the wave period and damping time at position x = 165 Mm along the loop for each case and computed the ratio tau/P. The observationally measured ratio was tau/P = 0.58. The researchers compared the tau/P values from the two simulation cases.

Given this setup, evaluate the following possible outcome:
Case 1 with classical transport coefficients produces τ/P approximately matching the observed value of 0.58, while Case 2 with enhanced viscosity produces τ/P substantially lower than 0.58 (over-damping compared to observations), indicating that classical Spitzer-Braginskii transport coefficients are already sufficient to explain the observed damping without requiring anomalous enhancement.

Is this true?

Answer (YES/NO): NO